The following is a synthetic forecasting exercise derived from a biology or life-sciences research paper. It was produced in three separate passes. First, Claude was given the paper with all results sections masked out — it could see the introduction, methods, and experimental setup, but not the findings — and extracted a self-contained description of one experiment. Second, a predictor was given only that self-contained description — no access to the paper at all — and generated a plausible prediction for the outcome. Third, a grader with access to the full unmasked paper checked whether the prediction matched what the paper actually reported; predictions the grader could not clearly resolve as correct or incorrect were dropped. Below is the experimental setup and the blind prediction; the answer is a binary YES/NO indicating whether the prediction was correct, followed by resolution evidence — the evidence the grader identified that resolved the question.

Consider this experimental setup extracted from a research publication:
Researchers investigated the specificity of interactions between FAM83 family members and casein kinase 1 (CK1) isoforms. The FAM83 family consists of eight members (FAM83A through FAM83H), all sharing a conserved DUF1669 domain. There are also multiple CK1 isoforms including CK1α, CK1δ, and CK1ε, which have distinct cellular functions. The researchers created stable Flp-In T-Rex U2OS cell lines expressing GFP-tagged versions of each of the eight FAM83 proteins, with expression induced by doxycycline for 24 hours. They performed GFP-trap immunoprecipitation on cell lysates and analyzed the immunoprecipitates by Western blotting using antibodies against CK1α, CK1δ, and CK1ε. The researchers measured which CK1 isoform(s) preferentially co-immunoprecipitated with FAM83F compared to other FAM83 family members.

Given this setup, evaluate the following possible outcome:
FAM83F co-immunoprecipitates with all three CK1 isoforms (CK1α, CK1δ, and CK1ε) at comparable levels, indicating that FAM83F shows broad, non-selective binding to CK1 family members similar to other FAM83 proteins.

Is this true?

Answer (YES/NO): NO